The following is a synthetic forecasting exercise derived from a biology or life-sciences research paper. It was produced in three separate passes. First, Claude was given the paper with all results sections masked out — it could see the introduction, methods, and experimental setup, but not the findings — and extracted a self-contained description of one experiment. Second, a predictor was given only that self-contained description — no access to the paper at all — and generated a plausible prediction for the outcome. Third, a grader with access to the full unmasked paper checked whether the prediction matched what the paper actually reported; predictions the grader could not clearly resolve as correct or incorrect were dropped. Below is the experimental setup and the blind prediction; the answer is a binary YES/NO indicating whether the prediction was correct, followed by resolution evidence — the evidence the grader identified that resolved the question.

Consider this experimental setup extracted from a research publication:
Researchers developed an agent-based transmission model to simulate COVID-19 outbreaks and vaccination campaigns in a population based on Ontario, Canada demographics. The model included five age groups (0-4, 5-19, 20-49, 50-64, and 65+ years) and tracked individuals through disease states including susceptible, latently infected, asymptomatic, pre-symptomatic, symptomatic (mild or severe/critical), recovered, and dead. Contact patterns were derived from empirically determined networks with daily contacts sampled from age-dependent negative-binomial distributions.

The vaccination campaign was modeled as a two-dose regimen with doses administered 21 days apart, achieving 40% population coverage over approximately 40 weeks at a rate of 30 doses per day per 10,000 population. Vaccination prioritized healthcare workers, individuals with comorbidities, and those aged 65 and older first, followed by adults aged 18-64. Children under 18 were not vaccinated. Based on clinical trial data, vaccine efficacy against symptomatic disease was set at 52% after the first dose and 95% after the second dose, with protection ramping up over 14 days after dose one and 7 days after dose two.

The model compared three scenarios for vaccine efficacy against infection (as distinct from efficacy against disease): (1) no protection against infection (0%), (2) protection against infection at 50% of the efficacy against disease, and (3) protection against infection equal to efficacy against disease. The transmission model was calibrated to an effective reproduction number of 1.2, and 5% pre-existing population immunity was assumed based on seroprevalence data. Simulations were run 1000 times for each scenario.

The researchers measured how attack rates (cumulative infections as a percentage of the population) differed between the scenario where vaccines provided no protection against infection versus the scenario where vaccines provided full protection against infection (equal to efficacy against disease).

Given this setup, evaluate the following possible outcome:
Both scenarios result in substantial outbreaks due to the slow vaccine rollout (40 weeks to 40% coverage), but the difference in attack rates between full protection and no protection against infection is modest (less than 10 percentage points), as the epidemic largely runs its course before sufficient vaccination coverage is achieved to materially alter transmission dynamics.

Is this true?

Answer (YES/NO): NO